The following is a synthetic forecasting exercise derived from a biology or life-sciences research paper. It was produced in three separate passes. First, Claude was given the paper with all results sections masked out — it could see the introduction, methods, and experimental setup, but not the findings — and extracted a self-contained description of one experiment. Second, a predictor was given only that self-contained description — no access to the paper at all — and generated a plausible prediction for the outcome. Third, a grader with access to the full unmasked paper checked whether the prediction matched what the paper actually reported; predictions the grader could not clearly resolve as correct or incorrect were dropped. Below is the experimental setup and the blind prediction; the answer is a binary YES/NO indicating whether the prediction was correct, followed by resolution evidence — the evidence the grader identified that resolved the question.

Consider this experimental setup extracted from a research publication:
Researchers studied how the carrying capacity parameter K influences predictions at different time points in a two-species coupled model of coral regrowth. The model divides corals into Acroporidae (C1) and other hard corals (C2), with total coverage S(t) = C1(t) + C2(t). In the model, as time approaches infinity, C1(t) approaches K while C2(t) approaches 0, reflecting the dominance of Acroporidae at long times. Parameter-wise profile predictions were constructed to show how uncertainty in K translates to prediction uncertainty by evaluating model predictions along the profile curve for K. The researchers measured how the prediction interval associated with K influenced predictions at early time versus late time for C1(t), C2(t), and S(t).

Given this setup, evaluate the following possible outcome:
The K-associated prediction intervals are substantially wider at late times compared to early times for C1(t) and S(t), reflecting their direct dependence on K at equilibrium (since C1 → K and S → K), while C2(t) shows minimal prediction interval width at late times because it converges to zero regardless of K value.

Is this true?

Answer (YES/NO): NO